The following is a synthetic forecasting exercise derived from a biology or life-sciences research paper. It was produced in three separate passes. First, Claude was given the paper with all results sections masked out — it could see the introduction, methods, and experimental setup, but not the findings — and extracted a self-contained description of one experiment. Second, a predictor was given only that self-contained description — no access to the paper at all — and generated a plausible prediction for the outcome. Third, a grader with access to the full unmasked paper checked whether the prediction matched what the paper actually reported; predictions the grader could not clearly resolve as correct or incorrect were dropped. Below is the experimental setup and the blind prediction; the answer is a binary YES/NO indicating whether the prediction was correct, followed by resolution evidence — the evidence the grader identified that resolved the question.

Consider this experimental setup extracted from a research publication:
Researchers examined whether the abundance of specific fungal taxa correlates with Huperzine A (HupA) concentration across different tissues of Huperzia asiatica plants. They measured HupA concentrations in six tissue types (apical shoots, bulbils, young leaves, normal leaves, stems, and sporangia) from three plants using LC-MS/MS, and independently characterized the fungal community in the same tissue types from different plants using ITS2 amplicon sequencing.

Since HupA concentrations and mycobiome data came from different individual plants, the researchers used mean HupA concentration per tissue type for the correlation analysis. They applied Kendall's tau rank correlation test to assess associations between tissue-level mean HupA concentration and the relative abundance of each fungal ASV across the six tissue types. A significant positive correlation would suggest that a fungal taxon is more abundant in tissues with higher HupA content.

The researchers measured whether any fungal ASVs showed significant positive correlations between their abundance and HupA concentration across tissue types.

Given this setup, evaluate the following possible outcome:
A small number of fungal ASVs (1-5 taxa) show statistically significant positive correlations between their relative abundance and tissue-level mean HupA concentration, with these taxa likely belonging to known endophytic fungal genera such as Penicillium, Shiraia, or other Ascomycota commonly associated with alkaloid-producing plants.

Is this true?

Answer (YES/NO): NO